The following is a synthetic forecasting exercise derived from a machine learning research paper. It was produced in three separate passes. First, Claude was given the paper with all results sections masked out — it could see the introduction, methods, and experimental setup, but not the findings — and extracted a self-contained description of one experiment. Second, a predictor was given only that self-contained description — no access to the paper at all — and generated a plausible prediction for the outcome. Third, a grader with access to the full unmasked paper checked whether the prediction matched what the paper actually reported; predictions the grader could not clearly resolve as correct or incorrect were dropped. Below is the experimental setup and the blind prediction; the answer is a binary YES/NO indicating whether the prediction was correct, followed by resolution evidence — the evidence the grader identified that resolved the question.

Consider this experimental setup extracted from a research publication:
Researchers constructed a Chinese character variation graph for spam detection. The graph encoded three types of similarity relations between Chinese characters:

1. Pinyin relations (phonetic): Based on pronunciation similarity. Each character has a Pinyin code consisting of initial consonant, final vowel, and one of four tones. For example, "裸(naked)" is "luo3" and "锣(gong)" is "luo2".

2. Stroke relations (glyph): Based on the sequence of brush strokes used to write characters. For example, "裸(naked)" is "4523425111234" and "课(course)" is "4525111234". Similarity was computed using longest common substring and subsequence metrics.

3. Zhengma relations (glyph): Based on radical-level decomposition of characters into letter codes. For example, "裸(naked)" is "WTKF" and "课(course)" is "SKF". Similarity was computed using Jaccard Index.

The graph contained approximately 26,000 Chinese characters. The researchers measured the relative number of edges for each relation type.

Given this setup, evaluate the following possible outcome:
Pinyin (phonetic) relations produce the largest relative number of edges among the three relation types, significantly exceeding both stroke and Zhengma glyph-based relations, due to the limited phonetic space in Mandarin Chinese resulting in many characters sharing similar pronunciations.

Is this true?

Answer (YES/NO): NO